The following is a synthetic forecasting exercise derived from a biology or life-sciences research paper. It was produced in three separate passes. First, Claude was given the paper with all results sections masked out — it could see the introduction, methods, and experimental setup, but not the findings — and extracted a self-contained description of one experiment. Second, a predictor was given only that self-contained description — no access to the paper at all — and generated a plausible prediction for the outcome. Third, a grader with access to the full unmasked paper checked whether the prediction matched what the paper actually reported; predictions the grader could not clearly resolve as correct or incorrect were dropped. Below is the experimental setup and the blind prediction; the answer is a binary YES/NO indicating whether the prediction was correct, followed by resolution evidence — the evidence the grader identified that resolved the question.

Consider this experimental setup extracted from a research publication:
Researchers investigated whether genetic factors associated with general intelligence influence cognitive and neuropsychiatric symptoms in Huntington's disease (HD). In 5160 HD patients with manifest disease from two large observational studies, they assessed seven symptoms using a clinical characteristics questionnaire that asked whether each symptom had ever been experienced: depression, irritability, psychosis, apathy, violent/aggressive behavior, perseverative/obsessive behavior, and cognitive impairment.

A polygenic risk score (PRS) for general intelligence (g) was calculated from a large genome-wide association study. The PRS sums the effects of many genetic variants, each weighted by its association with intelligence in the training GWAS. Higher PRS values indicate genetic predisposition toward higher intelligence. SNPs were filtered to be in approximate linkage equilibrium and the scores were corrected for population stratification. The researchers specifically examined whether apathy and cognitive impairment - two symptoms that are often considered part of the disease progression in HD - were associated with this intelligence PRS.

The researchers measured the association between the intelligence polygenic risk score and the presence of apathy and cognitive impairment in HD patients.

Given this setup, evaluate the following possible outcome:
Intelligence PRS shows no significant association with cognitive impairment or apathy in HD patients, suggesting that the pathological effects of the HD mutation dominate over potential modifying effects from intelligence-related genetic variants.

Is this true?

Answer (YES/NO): NO